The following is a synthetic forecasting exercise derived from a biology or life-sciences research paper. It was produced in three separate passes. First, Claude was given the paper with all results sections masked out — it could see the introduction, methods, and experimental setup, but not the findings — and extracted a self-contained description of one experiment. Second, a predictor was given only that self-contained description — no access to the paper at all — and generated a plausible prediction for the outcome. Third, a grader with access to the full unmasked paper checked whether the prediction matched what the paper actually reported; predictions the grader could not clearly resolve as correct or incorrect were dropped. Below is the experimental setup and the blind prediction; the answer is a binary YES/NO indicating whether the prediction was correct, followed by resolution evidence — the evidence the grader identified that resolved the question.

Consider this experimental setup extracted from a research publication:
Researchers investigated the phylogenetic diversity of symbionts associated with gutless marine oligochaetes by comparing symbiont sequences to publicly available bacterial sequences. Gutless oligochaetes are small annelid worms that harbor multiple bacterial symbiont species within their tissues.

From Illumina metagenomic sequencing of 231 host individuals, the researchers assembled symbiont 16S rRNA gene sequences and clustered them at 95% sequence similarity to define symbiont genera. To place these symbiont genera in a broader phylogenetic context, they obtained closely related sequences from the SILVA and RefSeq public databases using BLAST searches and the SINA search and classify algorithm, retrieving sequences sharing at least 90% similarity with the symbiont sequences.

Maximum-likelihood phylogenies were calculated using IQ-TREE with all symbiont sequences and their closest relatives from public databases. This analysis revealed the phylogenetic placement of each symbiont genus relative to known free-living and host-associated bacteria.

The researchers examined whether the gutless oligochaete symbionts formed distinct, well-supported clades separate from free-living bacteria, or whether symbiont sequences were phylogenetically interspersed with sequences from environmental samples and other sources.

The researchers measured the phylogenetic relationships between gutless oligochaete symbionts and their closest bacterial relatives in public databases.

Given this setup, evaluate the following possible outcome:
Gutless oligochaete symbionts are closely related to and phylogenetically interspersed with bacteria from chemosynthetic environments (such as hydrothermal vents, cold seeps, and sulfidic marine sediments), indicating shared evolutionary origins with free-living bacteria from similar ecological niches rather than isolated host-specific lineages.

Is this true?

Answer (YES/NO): NO